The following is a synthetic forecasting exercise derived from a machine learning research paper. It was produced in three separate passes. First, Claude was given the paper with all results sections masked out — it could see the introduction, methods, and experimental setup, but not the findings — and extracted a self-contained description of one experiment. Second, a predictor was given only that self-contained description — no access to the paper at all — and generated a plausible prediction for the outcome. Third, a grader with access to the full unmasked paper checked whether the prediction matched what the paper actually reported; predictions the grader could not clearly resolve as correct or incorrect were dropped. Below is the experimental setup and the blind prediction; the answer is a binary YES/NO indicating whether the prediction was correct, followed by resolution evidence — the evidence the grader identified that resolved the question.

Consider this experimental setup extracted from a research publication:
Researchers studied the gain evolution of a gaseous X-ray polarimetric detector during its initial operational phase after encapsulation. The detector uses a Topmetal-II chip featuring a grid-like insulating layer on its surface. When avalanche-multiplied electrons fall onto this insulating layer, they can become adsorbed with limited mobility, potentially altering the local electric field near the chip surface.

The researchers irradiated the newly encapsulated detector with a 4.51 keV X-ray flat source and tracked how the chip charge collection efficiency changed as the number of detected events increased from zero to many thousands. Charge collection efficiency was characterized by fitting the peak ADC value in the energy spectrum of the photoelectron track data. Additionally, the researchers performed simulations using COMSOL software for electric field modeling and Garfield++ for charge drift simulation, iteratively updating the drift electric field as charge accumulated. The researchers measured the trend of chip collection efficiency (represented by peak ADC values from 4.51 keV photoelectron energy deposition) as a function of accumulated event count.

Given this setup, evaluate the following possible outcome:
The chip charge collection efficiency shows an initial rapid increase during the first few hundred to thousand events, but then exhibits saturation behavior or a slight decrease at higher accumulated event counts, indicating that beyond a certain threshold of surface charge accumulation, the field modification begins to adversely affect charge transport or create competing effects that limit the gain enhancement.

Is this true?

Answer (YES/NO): NO